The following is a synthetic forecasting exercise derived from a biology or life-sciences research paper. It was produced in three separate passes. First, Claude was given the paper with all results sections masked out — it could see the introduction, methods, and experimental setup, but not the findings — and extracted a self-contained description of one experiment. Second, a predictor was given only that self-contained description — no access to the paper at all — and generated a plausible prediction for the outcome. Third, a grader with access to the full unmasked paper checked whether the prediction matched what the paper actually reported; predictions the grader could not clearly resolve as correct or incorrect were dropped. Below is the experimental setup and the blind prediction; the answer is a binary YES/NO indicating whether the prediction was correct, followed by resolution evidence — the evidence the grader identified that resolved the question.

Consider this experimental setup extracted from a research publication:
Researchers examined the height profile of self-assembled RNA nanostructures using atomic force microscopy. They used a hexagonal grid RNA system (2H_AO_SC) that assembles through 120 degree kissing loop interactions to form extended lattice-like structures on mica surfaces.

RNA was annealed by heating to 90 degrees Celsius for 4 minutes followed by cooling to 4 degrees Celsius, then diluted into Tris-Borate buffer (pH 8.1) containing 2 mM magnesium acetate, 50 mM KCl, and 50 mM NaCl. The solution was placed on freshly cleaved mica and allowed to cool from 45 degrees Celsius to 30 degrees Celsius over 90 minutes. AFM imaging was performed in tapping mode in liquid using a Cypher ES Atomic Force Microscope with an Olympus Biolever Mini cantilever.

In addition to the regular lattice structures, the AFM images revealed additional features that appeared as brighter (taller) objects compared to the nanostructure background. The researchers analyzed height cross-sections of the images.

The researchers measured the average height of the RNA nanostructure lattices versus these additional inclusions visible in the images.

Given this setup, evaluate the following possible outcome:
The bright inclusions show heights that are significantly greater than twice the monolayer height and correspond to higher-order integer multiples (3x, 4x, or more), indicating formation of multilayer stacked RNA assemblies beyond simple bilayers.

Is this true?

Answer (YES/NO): NO